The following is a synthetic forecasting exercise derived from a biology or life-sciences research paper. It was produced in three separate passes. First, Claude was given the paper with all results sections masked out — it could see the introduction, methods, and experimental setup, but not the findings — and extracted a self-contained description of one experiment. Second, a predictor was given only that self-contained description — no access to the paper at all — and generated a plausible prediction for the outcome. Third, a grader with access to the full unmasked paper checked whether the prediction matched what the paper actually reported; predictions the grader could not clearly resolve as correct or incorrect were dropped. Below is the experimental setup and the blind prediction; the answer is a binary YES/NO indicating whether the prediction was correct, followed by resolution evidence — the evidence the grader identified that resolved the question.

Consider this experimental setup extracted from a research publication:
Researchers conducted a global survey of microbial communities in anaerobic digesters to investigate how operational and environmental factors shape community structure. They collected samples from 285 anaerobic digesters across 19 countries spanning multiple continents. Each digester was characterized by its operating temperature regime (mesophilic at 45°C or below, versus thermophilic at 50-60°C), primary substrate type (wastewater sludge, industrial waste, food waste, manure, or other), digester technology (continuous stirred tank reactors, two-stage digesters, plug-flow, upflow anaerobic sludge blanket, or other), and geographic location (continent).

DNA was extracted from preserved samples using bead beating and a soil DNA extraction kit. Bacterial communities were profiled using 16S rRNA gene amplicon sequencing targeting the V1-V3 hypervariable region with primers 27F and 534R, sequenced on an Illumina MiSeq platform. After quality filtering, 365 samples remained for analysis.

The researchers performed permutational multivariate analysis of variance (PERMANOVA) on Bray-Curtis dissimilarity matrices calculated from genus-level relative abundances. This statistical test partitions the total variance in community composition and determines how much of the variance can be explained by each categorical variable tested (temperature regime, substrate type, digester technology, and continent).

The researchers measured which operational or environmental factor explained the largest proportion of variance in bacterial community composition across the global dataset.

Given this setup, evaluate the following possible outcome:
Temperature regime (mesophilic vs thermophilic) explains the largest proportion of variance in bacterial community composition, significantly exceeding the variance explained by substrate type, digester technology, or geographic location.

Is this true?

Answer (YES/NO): NO